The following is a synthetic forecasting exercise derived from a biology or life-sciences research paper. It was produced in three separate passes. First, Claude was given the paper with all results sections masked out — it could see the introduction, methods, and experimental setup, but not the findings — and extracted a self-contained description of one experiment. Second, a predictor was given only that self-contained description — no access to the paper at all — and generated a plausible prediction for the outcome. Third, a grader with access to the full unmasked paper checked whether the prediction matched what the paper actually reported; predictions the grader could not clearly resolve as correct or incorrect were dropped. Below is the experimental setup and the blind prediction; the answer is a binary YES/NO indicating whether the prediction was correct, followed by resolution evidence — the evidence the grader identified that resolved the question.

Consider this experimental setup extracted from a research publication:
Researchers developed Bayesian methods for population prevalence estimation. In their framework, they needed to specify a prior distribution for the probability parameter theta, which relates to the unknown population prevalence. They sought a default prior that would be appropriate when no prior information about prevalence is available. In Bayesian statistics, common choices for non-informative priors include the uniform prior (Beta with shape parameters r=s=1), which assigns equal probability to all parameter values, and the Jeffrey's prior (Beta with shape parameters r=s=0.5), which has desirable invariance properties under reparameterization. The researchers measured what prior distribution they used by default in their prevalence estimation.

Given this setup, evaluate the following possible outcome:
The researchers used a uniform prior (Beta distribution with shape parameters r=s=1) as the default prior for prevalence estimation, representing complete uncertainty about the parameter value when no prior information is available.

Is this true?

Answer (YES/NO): YES